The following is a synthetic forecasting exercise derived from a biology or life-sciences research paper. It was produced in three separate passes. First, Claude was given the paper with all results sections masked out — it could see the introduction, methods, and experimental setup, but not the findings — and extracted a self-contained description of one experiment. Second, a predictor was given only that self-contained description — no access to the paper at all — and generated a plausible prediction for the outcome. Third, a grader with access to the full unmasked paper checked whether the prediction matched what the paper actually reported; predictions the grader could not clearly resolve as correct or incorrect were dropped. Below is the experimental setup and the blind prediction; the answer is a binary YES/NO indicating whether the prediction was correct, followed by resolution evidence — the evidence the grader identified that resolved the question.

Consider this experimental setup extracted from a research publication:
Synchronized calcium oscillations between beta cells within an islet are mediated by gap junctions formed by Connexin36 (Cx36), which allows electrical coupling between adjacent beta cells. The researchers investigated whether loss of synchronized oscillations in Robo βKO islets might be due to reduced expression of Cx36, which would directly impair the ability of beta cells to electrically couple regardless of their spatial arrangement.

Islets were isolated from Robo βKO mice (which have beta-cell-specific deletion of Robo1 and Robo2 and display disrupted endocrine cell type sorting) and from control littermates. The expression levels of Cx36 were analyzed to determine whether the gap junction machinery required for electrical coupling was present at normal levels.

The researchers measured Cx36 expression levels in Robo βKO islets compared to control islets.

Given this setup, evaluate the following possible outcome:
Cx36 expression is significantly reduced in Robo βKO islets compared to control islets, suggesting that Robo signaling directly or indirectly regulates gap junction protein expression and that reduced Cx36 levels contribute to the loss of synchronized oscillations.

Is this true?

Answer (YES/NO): NO